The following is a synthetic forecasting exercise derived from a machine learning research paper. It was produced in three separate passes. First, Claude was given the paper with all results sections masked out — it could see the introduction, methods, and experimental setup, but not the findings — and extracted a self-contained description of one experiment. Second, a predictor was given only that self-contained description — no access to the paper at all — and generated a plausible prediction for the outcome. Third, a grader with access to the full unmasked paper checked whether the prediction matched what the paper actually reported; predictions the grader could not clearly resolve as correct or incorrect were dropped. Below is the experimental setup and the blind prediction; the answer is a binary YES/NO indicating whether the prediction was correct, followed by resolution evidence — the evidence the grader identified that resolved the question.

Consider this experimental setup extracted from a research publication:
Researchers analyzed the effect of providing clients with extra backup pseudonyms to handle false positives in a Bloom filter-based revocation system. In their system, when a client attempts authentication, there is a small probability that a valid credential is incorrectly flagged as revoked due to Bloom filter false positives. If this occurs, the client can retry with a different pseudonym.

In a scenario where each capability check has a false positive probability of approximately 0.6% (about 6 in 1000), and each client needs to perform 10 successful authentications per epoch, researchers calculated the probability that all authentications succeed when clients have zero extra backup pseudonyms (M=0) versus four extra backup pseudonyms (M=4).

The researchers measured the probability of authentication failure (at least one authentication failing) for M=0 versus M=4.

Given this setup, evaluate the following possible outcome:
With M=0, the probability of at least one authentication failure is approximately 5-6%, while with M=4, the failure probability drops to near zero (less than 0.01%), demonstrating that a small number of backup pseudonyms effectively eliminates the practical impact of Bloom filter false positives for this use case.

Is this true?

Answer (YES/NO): NO